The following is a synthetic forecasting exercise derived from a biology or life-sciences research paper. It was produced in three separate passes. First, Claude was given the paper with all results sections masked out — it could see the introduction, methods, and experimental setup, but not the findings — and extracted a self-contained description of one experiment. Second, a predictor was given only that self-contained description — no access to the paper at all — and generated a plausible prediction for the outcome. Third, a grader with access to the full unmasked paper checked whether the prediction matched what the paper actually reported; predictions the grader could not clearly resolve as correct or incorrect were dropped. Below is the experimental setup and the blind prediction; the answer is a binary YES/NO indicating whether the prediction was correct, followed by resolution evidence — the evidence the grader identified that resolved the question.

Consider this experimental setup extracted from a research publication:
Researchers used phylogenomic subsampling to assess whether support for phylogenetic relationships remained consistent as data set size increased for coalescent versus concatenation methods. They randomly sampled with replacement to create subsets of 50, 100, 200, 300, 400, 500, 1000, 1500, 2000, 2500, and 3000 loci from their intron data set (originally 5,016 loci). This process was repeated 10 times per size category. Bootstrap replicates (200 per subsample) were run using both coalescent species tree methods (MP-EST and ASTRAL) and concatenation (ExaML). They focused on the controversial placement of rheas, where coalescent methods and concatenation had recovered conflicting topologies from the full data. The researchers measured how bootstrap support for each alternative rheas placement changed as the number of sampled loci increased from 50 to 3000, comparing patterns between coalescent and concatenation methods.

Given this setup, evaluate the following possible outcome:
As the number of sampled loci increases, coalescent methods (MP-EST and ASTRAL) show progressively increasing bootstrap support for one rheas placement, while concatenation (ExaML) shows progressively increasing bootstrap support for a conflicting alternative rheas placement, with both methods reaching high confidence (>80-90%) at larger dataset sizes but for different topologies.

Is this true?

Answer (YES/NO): NO